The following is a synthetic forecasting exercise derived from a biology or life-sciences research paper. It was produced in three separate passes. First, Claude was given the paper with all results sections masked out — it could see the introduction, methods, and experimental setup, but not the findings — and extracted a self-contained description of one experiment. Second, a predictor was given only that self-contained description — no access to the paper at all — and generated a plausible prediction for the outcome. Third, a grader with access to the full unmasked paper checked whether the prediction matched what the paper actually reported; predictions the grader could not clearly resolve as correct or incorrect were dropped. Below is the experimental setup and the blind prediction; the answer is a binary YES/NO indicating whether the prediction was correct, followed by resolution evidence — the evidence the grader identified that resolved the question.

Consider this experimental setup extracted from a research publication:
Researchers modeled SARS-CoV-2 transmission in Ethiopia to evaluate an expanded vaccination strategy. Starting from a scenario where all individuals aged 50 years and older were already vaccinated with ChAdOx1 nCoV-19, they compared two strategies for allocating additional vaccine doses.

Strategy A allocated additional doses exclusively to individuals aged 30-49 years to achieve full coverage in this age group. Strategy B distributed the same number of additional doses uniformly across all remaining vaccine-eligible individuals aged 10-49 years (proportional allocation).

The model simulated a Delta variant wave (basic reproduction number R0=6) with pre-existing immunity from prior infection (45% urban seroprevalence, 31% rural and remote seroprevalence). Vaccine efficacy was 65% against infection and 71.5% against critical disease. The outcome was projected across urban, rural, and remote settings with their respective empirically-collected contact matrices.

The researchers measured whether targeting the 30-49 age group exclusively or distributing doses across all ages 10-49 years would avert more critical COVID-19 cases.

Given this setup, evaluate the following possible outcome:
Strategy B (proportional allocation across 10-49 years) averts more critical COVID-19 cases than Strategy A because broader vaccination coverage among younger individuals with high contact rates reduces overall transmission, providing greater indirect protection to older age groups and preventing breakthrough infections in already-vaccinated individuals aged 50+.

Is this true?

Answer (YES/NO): NO